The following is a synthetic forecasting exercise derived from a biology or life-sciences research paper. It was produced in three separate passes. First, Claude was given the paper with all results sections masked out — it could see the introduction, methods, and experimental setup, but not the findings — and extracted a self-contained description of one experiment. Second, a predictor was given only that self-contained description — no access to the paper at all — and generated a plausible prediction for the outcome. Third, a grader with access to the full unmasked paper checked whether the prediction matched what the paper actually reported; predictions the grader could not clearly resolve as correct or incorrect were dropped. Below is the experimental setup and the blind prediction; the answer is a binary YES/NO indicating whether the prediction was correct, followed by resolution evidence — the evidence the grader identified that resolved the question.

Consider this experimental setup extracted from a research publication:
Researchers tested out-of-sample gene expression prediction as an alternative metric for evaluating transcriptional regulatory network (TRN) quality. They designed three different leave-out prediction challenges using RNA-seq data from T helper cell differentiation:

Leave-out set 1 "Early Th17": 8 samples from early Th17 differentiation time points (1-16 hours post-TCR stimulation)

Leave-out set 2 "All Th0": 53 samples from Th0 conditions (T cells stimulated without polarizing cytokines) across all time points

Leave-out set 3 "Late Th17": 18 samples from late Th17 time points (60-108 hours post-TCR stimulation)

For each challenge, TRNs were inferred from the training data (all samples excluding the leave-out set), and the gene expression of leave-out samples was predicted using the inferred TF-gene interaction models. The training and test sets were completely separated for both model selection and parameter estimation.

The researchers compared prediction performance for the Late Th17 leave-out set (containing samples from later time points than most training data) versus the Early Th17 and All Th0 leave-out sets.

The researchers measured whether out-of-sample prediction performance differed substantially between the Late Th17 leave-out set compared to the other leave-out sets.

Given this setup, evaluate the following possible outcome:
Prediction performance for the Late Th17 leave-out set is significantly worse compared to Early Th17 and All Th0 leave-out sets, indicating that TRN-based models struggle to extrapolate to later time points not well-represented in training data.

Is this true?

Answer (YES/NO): NO